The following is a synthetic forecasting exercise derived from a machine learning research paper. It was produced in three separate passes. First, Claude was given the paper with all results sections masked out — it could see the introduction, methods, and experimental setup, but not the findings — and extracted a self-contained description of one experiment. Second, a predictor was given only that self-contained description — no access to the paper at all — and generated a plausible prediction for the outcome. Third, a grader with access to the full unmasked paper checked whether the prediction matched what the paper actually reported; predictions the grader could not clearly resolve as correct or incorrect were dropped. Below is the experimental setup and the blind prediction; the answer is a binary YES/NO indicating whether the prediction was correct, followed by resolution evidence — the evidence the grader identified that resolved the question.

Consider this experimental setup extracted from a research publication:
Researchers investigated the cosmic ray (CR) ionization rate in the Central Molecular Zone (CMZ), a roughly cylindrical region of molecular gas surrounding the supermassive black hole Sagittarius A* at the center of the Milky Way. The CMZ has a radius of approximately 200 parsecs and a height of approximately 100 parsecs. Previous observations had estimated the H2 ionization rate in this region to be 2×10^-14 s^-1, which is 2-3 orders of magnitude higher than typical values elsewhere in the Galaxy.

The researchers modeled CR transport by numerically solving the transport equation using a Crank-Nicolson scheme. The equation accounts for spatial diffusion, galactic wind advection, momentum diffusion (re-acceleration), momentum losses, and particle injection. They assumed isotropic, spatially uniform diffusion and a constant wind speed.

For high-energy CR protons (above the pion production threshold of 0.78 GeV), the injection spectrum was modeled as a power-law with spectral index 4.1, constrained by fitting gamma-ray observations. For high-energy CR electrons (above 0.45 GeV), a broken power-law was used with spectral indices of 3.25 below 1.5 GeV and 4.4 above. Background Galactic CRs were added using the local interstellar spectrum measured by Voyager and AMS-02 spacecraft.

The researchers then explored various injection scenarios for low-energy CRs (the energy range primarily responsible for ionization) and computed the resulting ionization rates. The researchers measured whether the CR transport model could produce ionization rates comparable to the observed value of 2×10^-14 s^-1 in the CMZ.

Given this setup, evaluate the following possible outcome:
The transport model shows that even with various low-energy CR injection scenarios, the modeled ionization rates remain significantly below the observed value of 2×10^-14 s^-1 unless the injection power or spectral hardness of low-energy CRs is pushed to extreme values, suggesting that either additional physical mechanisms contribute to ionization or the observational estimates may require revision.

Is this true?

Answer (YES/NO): YES